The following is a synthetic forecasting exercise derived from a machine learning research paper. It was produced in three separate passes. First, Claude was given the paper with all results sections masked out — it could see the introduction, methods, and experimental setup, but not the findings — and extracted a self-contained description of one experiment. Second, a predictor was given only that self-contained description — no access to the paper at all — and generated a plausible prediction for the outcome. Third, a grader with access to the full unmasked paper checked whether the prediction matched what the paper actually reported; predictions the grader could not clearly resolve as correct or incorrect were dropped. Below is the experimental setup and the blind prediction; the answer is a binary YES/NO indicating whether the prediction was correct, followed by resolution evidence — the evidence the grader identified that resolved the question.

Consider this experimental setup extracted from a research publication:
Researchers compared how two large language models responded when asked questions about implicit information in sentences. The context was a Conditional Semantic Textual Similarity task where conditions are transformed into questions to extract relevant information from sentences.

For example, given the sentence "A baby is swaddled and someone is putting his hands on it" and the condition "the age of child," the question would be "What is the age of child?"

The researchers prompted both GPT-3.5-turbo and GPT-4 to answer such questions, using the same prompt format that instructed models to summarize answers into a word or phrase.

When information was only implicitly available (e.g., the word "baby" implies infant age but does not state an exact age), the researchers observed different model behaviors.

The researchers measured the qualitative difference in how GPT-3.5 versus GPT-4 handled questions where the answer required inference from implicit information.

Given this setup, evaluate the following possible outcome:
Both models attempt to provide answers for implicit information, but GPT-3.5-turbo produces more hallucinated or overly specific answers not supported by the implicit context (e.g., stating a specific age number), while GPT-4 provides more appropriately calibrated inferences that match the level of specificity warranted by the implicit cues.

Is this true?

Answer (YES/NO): NO